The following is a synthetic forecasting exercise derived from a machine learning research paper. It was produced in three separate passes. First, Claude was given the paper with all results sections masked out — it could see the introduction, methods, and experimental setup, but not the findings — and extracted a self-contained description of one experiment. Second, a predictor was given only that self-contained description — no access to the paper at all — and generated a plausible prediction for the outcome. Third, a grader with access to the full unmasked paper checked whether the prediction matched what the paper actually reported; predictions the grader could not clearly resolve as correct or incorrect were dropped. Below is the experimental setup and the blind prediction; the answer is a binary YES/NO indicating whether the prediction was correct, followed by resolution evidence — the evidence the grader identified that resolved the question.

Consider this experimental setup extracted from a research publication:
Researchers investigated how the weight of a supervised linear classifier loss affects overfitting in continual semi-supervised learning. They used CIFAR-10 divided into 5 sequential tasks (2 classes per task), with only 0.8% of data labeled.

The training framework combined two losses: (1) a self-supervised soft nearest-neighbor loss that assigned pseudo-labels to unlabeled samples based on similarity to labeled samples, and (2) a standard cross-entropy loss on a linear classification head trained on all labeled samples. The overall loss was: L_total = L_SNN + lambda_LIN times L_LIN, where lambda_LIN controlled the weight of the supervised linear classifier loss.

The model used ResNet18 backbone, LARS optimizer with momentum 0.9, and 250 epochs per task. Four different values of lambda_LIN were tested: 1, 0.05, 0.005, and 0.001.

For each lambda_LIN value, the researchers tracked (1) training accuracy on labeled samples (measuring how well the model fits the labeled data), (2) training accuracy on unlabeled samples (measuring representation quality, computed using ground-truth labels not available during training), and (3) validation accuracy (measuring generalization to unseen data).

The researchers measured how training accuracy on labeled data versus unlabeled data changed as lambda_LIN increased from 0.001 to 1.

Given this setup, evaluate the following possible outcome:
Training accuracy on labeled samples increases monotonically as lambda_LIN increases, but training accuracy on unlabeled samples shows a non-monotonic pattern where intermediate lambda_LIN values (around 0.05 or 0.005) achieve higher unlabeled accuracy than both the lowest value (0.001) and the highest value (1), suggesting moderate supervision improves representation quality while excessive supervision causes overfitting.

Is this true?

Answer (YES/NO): YES